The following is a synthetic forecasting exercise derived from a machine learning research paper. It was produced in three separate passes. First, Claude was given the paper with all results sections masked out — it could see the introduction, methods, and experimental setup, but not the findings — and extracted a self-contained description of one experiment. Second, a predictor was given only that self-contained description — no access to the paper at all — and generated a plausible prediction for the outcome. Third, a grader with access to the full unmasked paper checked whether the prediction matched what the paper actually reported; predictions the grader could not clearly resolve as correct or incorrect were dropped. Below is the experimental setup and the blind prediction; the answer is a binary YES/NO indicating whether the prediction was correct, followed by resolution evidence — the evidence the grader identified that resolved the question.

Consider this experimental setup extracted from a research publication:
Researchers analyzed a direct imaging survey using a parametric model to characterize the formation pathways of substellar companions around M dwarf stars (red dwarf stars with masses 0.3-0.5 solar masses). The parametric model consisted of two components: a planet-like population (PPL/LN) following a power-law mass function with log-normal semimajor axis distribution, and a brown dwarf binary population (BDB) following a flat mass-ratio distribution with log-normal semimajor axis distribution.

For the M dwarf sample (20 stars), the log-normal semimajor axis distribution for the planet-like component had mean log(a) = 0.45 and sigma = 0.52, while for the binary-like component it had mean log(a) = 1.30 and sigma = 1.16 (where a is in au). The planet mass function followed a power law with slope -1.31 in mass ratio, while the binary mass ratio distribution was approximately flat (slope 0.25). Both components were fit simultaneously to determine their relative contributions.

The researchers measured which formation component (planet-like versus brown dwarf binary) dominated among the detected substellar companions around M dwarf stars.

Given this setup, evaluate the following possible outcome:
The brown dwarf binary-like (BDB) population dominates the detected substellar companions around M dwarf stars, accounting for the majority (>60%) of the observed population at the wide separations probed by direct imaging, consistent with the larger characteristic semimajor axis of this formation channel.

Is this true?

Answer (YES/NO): NO